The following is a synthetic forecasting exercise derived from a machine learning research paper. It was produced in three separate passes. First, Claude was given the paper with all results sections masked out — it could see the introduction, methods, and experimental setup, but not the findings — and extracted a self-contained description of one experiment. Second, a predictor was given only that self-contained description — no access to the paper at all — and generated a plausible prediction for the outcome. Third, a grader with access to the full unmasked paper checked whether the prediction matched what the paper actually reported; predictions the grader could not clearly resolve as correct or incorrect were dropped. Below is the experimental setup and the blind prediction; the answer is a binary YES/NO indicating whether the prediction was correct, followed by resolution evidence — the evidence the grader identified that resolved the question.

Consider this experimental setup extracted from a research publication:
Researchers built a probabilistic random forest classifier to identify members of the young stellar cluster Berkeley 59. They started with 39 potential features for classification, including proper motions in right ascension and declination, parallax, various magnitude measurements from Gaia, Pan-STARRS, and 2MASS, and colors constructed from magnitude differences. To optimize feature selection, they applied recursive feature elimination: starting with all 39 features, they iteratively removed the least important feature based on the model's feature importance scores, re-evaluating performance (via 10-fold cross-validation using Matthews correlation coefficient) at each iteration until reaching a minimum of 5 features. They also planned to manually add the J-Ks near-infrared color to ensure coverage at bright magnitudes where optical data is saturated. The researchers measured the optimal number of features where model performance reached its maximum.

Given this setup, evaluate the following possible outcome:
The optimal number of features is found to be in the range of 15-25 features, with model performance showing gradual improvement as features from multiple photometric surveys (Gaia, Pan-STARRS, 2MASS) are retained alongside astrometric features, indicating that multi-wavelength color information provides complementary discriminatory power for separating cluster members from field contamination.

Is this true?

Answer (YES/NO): NO